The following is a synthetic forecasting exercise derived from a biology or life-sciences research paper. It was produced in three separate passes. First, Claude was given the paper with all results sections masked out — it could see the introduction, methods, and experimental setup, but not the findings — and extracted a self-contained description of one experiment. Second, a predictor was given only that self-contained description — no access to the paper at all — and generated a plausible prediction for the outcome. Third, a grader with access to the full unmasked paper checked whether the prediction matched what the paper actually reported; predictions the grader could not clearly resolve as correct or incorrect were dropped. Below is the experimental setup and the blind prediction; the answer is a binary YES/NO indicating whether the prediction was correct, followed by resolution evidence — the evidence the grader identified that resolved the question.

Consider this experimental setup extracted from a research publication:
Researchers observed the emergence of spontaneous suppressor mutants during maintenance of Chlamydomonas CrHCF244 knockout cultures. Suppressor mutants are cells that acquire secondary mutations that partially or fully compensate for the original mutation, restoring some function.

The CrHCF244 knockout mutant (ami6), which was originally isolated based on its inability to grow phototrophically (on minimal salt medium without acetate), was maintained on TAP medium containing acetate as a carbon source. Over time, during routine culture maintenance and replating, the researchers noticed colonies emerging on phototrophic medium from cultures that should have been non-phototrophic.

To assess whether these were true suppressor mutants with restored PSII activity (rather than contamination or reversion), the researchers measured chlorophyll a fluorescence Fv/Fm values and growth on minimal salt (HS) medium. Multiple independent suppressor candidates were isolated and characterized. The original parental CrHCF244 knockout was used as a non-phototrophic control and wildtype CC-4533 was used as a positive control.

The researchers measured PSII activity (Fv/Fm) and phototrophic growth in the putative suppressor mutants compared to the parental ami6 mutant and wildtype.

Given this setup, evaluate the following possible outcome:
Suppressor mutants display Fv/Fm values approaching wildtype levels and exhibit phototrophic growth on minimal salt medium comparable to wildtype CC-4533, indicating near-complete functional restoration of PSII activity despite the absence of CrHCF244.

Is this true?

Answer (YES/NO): NO